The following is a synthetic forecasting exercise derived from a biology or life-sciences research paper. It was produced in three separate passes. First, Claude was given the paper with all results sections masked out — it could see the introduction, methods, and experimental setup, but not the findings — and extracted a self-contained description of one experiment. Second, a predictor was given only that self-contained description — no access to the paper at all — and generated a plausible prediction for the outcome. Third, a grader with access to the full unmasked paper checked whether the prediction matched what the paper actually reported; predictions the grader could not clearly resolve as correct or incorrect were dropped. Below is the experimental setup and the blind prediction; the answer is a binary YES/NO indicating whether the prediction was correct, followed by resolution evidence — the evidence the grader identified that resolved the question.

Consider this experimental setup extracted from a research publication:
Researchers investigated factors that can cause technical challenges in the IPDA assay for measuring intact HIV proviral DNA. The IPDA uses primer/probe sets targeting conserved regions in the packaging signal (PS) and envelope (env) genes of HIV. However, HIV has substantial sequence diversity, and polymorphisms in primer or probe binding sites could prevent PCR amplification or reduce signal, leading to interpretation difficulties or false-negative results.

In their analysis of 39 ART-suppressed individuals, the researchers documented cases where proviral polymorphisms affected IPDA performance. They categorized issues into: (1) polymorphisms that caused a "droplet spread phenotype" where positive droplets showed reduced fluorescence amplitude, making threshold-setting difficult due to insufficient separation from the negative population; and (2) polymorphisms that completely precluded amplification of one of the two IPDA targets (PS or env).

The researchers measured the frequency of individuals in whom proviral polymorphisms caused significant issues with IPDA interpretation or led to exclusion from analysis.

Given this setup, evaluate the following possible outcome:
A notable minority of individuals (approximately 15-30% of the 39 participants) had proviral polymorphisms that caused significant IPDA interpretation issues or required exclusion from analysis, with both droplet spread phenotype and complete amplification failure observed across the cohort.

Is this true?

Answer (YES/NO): YES